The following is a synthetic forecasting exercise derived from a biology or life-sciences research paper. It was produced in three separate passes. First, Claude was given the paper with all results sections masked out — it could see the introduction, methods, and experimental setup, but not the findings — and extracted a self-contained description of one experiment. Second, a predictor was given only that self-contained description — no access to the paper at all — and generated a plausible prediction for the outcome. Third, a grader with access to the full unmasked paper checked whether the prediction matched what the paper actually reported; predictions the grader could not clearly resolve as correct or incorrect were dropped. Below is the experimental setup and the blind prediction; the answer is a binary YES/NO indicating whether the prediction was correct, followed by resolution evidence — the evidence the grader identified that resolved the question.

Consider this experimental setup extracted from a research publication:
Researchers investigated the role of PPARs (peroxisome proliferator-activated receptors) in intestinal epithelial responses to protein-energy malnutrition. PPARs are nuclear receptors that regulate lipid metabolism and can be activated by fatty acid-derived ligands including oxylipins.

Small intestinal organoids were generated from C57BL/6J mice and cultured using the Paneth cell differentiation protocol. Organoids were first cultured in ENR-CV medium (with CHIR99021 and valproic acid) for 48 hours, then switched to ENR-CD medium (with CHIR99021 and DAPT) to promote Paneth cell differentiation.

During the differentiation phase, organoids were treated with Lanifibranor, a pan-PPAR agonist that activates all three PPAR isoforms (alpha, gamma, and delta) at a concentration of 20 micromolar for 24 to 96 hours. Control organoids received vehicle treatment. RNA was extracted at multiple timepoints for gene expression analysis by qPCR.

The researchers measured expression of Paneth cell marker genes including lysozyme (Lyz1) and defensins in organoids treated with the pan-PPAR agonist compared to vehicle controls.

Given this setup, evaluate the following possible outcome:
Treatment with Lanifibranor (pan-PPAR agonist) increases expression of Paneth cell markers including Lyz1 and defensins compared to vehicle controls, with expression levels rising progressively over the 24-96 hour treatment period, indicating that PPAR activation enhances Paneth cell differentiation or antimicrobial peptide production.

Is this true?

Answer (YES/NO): NO